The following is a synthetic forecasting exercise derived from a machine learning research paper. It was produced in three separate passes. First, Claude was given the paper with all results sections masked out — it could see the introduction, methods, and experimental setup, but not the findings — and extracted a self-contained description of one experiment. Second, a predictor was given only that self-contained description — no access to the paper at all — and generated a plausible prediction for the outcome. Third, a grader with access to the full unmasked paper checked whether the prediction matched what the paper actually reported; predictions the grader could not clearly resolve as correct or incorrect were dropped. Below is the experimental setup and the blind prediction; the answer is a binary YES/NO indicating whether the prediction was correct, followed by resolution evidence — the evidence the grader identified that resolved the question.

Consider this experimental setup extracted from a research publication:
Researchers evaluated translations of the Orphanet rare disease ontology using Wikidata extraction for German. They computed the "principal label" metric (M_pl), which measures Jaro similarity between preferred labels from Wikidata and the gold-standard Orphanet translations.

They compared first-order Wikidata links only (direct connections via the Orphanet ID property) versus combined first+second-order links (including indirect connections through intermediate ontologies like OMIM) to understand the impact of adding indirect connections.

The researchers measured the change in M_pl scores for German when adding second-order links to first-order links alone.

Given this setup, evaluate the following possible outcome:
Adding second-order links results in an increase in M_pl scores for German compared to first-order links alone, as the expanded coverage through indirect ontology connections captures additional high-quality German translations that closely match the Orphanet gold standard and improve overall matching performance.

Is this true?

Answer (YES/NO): NO